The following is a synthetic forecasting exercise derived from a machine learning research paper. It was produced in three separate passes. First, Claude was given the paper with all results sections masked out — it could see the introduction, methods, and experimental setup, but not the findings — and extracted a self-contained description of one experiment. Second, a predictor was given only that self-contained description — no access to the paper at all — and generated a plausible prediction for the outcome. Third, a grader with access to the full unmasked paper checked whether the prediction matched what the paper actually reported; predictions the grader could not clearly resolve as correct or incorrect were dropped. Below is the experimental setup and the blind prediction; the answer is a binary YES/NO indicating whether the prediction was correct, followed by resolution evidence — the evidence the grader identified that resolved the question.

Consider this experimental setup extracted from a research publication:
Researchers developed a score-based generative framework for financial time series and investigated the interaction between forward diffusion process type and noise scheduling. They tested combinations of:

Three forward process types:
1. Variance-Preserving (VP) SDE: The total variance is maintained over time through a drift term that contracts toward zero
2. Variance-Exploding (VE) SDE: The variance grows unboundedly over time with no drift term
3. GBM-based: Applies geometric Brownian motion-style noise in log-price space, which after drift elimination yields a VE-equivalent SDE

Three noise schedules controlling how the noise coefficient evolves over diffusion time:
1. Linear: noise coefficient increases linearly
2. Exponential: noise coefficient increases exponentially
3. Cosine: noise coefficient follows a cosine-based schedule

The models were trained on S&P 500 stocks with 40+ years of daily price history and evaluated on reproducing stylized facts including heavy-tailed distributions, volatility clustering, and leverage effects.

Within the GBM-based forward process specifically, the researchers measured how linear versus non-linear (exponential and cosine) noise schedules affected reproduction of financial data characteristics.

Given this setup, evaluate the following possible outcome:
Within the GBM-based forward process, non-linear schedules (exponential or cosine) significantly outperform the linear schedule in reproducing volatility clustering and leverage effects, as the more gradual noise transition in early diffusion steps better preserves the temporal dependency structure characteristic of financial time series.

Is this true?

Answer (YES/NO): NO